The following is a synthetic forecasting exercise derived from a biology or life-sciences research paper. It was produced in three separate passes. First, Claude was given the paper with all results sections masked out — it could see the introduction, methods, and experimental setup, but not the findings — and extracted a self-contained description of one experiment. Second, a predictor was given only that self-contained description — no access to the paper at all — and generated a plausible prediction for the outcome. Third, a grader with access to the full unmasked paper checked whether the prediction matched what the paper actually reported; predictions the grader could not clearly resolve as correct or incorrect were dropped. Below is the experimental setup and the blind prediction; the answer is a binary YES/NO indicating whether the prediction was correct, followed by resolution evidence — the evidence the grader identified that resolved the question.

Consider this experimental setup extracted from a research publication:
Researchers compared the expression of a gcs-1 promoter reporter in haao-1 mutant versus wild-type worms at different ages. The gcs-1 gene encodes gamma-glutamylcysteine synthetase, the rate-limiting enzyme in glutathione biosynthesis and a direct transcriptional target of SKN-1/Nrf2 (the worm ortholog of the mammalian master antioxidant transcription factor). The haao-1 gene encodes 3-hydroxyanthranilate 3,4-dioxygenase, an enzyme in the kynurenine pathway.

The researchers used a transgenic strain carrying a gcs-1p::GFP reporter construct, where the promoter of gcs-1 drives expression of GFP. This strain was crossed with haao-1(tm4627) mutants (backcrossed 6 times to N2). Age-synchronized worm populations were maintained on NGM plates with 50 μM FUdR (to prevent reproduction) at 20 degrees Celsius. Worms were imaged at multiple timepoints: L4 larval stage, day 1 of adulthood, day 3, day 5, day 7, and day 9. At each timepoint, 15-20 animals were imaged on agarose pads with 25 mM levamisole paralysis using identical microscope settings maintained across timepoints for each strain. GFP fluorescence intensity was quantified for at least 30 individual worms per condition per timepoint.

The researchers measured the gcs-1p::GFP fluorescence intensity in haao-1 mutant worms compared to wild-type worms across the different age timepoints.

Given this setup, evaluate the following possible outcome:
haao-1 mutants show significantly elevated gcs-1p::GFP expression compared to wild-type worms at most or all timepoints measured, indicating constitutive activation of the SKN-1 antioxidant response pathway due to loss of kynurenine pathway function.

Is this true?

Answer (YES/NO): YES